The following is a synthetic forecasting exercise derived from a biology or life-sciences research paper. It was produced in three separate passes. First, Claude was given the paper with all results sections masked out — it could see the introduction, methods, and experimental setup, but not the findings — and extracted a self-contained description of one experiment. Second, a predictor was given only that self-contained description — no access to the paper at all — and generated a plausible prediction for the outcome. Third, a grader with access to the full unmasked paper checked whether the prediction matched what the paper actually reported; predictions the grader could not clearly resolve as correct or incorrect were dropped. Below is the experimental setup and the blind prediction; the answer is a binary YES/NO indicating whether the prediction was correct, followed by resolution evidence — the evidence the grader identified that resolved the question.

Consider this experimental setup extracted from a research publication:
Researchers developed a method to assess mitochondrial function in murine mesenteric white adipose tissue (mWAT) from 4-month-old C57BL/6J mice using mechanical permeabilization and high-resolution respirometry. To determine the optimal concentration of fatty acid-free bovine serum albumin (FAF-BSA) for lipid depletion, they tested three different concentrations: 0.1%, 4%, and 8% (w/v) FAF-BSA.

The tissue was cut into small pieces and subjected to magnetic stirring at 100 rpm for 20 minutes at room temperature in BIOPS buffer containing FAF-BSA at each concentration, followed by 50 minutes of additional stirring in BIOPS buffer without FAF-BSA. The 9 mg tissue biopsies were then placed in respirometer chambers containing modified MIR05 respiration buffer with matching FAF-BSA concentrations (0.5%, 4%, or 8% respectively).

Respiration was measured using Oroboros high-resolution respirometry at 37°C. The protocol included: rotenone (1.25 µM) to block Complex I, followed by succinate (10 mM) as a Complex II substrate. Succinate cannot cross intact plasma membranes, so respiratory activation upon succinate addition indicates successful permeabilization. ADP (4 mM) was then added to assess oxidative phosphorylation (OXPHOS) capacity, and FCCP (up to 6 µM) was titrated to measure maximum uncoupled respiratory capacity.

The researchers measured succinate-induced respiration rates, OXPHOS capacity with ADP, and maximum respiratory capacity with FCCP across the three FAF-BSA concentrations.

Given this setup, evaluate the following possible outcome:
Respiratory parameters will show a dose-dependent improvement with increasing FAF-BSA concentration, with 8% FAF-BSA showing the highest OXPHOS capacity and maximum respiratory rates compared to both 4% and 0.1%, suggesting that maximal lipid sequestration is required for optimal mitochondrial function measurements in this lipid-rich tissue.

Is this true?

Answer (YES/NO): NO